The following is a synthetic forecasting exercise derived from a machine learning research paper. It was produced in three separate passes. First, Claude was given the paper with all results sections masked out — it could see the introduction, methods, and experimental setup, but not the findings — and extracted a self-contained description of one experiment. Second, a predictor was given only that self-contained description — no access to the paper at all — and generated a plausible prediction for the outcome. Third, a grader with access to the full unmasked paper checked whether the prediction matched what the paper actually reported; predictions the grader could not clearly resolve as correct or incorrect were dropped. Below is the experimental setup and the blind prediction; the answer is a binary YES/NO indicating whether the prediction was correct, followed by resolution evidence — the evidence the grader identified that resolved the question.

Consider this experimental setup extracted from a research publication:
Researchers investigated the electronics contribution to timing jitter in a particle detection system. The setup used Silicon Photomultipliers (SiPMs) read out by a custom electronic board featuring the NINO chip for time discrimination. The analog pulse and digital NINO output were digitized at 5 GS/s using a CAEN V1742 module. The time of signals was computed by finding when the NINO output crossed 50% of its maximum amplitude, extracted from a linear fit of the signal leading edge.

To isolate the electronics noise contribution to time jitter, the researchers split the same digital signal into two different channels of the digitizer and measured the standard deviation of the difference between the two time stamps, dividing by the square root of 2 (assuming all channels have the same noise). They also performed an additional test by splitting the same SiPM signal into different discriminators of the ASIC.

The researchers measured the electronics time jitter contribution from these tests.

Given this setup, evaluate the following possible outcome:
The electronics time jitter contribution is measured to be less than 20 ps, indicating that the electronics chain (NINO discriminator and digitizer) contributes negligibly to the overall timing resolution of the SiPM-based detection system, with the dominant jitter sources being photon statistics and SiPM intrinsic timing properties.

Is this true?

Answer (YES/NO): NO